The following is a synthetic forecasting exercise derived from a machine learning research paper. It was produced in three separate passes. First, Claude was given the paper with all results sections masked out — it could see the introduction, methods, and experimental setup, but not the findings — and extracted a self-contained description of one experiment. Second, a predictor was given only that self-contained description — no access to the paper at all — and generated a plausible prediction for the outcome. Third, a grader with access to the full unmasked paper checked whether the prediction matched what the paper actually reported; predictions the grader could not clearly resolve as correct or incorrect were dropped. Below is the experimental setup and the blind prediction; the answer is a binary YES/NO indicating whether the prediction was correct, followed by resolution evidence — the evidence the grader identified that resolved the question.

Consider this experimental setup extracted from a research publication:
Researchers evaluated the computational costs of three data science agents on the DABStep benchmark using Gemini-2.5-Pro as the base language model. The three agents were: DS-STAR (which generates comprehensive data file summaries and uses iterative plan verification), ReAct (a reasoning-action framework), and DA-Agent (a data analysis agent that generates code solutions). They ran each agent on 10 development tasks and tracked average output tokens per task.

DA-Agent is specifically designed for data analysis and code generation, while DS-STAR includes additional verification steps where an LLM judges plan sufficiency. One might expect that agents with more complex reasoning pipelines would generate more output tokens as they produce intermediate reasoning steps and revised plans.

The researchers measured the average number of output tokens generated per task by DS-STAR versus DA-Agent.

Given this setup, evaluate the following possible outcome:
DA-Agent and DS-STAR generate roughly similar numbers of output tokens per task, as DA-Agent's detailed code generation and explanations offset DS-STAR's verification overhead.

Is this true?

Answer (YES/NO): NO